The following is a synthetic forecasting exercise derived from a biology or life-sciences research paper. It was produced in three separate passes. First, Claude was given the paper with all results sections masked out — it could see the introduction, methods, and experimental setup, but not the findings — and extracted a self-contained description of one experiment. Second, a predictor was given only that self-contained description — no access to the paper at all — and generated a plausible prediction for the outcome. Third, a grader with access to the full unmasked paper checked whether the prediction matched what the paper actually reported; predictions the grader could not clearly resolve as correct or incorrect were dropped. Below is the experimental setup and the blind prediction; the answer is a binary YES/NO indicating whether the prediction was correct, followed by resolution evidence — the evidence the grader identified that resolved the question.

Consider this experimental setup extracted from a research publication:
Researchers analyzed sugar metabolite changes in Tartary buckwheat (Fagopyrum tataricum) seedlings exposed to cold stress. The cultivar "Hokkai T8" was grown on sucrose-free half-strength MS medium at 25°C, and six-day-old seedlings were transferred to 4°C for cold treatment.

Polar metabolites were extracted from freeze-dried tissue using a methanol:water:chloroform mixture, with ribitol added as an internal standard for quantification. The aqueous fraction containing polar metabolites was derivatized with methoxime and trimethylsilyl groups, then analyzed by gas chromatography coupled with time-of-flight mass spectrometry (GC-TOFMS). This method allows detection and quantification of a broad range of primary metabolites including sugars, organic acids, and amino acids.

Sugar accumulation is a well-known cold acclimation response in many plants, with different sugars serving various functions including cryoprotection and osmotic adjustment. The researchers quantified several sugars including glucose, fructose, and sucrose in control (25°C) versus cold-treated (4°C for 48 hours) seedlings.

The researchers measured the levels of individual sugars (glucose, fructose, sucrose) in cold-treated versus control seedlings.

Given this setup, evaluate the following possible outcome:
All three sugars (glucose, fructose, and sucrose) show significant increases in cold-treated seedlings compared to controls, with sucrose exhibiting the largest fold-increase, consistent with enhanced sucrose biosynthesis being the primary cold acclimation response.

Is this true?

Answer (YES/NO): NO